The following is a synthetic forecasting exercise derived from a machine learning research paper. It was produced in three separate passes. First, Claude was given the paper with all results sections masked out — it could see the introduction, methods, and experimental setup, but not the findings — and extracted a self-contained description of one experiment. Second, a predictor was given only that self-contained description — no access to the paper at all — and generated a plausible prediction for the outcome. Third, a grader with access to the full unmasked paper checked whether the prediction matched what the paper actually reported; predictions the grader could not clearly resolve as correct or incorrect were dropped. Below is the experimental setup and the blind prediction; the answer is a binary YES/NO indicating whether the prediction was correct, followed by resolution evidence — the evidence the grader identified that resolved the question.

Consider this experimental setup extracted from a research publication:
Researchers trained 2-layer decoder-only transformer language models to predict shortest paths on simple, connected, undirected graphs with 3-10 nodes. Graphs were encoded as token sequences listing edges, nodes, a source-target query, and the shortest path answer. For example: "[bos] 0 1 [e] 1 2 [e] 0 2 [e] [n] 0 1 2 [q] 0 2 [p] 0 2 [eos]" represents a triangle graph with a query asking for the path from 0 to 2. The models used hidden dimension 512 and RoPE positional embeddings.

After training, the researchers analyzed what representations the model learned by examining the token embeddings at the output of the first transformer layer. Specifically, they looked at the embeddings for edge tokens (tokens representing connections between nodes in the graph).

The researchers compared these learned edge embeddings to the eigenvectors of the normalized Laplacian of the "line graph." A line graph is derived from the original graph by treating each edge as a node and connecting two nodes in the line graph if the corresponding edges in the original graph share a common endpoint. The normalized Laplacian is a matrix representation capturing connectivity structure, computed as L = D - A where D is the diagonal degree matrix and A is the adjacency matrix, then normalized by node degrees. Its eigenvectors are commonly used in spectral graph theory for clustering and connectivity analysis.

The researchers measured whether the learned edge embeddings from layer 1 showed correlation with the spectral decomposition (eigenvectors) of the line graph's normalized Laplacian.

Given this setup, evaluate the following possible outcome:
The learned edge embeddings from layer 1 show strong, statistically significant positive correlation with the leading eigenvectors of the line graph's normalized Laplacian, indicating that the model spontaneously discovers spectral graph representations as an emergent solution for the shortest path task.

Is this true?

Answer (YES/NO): YES